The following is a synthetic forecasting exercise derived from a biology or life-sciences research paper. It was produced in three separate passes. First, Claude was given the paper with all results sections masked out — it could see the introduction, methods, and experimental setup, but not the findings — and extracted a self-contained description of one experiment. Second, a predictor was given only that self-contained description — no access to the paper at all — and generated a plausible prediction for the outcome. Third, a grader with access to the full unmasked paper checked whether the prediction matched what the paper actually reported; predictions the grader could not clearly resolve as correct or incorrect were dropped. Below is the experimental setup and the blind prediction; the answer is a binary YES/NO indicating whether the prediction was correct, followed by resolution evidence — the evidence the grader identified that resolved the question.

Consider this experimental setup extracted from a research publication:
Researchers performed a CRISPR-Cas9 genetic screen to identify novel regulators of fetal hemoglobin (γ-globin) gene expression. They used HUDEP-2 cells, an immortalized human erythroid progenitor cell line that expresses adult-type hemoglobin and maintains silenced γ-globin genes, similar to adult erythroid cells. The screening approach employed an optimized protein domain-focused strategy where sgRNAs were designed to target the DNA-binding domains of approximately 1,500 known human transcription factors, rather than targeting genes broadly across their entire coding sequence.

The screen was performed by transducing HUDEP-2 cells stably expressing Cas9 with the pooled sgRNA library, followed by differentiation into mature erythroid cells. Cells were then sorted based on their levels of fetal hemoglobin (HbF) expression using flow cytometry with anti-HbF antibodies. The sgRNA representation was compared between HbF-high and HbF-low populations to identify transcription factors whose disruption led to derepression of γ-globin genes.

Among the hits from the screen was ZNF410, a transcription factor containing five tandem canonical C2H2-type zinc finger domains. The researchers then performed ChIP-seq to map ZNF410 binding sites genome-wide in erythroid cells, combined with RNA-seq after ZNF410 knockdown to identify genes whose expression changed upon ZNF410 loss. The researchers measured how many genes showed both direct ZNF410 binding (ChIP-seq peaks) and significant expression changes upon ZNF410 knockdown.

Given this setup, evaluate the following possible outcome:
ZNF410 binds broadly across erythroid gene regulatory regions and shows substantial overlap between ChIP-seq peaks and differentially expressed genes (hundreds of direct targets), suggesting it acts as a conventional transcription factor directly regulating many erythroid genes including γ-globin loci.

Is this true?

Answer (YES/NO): NO